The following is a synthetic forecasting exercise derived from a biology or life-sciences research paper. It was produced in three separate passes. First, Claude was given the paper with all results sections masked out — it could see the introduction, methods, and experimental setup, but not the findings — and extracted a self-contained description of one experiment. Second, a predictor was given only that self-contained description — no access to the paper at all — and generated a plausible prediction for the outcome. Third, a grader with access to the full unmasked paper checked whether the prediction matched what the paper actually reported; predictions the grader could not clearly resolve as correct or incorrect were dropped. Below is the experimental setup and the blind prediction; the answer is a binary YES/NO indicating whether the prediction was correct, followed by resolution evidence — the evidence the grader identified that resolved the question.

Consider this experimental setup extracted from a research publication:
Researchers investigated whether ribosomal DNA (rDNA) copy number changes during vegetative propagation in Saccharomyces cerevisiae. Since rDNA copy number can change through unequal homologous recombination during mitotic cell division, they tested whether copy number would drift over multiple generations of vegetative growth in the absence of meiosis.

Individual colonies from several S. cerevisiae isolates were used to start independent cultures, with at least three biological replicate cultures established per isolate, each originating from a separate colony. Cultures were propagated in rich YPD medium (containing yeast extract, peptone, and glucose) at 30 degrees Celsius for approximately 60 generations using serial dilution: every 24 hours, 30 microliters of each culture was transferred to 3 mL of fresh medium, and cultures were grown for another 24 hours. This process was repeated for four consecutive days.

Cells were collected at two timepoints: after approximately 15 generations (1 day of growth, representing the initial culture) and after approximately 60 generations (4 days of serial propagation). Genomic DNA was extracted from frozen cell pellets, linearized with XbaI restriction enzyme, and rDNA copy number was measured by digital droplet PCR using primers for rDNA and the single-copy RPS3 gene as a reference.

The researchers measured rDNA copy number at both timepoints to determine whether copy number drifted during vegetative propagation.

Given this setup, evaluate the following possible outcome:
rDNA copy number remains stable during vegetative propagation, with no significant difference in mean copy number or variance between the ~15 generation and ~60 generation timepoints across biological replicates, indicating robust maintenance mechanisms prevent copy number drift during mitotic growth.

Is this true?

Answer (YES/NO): NO